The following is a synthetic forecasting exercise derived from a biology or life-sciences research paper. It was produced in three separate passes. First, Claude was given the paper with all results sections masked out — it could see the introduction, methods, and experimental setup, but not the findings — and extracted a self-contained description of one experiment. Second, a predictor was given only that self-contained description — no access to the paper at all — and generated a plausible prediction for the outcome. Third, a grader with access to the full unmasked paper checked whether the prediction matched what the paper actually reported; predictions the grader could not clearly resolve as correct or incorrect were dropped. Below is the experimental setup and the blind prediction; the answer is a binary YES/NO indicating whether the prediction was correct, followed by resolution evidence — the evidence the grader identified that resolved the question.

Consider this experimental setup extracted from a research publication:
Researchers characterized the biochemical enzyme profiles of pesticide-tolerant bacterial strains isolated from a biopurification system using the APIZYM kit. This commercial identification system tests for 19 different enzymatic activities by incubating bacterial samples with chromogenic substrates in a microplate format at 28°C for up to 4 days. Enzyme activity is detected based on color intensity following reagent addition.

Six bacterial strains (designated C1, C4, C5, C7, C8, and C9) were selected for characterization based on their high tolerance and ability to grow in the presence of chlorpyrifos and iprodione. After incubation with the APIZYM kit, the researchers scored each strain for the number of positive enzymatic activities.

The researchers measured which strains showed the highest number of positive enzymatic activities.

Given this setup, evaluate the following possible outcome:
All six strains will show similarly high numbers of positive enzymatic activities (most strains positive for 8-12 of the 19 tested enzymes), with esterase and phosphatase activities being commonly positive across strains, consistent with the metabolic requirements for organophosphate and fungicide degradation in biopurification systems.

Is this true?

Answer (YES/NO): NO